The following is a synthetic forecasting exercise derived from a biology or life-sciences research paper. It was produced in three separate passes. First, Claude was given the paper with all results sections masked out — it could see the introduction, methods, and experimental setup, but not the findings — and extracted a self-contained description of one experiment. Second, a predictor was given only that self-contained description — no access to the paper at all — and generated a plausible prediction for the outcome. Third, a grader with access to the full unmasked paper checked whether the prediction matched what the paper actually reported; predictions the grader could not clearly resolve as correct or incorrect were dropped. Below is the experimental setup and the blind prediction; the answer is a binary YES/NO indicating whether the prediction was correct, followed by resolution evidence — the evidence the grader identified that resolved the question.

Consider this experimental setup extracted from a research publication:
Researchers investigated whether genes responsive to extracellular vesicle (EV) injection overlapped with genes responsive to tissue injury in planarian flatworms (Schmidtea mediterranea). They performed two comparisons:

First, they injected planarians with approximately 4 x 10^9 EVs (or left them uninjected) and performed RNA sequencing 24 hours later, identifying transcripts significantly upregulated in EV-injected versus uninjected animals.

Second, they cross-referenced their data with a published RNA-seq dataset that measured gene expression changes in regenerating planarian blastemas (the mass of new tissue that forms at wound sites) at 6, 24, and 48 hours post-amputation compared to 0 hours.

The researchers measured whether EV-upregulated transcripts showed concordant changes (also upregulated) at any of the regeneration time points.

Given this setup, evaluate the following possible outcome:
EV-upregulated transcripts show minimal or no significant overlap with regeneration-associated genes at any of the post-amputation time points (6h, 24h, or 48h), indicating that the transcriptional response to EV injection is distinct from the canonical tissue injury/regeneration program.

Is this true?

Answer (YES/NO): NO